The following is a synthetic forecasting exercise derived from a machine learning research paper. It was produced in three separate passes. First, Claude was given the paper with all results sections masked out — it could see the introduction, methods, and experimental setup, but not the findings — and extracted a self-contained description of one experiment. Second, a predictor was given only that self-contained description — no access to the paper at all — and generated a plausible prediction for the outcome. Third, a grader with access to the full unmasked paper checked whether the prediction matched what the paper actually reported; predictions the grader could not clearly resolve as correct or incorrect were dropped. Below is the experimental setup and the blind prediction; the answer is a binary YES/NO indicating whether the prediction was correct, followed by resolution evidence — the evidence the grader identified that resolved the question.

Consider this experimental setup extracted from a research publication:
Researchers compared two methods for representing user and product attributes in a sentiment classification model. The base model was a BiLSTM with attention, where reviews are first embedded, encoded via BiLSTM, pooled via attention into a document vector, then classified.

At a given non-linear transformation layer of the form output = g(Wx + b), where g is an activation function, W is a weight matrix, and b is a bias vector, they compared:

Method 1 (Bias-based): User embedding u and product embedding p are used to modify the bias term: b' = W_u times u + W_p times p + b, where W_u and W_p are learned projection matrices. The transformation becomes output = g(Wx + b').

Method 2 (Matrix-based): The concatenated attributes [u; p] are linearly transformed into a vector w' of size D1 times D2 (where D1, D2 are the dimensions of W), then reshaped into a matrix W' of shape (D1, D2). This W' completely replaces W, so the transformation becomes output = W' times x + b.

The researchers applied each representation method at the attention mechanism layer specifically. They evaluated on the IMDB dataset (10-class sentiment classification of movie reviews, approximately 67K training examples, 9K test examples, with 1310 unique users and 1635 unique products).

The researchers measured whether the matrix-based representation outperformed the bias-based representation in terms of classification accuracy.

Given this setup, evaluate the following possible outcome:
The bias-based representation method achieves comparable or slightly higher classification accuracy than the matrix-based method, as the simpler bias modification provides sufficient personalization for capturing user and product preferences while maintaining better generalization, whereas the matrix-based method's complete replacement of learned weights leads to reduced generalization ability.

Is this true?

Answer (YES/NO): NO